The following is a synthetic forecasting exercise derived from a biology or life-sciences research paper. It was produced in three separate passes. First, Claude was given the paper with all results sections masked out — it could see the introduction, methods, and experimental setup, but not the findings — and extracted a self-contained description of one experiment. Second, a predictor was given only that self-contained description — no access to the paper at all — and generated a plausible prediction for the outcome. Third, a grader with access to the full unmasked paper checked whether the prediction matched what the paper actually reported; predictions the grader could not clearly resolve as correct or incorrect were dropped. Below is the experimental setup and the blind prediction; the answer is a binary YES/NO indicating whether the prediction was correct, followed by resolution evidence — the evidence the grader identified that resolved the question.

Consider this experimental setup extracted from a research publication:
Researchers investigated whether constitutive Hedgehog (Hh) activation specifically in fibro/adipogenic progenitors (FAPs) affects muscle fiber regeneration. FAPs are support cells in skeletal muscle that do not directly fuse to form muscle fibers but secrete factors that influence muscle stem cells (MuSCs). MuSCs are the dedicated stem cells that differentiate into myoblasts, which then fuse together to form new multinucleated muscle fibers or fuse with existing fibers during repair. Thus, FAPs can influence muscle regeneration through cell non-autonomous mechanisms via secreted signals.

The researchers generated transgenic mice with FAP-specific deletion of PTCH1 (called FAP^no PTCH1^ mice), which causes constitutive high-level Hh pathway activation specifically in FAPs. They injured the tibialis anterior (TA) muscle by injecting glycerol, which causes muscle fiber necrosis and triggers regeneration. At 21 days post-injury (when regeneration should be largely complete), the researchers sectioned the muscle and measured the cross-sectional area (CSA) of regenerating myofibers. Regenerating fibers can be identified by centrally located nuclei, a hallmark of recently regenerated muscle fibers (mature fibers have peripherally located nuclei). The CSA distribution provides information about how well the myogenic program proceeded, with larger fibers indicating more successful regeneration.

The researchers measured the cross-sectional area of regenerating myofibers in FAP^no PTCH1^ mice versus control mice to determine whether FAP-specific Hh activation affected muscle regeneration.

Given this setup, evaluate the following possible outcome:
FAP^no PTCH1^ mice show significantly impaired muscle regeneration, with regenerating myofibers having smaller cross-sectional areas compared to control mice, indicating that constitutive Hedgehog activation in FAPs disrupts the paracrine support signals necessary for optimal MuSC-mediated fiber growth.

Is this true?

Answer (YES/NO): YES